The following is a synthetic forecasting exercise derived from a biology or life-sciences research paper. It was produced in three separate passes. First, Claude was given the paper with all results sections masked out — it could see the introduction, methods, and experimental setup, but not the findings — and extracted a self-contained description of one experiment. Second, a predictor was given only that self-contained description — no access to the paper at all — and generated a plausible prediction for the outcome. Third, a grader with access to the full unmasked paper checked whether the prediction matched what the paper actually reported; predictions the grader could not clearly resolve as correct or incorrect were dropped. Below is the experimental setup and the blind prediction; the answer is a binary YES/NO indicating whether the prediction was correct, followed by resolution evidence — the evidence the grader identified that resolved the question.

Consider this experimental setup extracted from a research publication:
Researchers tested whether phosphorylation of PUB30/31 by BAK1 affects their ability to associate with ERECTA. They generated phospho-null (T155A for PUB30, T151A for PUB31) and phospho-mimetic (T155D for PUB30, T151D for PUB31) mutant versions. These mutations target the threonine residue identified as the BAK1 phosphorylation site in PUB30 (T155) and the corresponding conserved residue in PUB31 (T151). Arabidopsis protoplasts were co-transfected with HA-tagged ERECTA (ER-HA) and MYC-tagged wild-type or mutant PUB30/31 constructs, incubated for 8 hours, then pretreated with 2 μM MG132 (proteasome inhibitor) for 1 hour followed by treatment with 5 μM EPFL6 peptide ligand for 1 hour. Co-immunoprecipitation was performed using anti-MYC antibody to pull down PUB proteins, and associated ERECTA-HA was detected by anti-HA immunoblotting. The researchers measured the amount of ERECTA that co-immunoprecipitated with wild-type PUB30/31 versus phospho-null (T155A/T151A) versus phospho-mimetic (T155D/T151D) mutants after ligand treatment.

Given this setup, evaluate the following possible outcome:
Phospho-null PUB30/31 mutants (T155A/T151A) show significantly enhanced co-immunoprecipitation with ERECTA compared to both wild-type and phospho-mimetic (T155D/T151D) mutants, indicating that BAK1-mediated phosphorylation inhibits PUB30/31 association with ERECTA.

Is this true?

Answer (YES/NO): NO